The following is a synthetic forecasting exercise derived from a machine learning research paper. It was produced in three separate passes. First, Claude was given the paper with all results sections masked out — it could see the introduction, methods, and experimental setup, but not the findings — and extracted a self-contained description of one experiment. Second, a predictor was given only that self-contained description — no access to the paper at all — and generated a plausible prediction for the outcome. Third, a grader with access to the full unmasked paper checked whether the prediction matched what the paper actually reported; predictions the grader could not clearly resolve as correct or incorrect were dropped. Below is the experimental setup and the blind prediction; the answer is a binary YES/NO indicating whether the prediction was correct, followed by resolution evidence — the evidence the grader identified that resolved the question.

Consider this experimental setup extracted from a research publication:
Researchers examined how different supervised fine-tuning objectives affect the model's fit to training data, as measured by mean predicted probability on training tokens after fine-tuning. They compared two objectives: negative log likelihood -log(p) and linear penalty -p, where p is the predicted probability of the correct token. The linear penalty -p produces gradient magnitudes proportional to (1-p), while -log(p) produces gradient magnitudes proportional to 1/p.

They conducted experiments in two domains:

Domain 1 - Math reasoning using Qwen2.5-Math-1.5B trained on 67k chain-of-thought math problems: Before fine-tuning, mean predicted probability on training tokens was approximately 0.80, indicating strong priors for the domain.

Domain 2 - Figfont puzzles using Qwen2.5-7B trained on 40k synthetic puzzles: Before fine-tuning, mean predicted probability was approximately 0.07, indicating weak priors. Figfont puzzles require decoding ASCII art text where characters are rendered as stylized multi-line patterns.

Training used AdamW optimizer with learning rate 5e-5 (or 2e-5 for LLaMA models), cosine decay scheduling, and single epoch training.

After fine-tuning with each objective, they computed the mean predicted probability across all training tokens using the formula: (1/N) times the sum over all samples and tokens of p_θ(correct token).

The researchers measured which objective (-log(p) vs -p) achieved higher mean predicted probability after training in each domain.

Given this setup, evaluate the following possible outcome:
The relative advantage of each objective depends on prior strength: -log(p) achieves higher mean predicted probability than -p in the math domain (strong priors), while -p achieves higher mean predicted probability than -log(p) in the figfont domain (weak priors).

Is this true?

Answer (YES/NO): NO